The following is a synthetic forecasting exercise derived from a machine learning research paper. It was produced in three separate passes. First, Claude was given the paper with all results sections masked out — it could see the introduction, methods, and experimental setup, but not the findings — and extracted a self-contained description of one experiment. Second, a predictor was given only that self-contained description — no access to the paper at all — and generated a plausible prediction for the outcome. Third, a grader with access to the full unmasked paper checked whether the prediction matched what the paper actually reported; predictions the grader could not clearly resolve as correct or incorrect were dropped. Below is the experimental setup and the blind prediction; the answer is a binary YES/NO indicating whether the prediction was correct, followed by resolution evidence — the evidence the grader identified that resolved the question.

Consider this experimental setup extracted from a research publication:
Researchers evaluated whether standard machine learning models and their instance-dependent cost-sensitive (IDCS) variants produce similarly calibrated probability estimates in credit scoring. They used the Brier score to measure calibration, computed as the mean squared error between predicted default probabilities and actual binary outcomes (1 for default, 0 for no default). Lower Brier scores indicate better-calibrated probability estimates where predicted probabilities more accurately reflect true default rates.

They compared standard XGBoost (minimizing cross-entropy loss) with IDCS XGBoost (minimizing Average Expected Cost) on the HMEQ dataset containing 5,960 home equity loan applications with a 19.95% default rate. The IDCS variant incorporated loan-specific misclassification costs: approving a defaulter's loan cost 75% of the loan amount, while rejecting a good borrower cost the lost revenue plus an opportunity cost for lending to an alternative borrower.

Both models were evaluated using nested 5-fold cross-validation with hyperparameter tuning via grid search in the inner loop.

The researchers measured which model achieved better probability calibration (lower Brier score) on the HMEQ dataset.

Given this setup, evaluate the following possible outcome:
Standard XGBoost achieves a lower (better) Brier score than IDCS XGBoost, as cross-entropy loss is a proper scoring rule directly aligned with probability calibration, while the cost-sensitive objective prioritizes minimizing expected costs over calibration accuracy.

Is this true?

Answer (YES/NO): YES